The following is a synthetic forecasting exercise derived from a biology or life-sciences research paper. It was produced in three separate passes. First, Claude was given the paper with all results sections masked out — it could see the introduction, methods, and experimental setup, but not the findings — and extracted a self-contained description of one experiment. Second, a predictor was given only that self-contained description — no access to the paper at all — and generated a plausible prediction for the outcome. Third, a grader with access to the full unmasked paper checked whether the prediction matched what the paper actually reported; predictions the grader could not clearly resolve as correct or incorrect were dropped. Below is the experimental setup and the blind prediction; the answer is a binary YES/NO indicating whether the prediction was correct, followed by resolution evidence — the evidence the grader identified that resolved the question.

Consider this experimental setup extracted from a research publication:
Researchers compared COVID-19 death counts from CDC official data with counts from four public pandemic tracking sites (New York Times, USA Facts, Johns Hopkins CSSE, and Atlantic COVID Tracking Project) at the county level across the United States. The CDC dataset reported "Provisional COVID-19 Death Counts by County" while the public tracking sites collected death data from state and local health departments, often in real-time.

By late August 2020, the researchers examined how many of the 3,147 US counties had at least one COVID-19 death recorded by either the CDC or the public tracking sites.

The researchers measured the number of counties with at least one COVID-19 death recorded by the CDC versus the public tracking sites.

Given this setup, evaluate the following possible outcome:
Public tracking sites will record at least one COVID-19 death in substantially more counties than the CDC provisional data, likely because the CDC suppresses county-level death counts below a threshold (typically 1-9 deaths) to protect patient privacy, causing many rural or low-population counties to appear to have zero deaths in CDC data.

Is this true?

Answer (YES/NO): YES